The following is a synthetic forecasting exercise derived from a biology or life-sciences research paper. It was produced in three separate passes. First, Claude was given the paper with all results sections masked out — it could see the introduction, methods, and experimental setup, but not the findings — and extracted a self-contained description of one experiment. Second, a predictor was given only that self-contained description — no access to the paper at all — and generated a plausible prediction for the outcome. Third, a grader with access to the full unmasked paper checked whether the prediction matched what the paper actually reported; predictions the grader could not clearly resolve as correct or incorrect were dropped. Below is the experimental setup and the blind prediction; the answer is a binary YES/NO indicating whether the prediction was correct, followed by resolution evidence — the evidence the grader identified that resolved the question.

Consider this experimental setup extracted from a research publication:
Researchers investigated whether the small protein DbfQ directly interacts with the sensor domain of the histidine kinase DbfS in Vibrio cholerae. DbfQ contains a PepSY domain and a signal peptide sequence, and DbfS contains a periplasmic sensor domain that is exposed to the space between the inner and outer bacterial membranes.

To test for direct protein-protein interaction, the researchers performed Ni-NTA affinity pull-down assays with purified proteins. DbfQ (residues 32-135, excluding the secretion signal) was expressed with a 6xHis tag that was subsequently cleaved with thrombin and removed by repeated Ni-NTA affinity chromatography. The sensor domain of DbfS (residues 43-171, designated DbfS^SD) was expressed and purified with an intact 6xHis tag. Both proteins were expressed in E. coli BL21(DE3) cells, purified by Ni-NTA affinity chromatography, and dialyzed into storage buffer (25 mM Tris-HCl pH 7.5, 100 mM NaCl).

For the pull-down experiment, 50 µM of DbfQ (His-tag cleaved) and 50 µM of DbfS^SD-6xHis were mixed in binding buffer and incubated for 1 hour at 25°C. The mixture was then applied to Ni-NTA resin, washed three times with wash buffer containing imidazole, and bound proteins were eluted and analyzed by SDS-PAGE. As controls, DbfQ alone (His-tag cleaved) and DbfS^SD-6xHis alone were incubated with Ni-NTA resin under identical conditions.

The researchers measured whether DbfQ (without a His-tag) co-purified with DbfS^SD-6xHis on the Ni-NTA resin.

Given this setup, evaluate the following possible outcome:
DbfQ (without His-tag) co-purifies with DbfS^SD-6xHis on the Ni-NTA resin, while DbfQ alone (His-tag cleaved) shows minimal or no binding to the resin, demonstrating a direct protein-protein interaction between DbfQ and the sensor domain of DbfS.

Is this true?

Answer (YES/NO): YES